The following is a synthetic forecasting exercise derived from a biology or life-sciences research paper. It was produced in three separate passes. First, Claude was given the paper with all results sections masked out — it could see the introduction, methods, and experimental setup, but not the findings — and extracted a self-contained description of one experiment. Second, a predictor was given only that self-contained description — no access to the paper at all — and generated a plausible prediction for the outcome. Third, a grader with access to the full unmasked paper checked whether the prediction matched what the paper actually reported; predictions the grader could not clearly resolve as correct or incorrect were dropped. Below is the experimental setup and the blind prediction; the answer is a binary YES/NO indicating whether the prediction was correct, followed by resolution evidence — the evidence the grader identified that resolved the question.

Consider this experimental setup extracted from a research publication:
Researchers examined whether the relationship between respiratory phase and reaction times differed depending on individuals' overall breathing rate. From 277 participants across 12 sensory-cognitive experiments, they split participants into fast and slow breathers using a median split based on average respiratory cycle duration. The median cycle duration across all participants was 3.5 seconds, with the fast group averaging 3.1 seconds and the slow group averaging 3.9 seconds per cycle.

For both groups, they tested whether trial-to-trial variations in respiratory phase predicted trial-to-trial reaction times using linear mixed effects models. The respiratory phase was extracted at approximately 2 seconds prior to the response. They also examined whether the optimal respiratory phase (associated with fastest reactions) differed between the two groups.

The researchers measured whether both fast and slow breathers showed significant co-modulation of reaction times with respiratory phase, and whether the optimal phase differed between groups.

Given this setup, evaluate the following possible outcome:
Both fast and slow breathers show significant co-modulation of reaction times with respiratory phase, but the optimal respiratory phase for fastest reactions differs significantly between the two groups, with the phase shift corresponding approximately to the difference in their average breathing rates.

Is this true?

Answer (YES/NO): NO